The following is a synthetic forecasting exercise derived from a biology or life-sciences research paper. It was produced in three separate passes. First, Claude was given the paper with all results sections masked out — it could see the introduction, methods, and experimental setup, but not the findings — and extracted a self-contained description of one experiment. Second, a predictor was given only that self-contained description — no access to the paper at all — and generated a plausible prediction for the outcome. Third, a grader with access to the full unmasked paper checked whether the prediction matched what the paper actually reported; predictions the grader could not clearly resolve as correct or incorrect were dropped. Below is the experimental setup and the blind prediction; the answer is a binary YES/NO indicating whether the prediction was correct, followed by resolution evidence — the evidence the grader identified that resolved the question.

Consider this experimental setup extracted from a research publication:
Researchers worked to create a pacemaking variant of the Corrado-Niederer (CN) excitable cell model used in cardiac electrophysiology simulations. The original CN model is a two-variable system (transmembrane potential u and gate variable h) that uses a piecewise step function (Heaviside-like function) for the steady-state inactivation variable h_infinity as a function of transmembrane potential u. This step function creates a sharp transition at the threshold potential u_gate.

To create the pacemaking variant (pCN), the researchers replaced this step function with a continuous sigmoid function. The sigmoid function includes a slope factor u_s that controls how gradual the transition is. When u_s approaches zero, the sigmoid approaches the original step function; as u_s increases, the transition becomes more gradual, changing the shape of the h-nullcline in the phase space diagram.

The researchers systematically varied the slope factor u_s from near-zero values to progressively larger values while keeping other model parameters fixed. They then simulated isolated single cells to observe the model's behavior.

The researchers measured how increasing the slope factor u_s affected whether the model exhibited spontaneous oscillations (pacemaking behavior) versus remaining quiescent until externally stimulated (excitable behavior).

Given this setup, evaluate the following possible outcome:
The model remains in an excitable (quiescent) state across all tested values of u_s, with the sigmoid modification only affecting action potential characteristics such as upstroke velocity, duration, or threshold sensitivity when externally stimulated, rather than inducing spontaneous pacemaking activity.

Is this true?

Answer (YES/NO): NO